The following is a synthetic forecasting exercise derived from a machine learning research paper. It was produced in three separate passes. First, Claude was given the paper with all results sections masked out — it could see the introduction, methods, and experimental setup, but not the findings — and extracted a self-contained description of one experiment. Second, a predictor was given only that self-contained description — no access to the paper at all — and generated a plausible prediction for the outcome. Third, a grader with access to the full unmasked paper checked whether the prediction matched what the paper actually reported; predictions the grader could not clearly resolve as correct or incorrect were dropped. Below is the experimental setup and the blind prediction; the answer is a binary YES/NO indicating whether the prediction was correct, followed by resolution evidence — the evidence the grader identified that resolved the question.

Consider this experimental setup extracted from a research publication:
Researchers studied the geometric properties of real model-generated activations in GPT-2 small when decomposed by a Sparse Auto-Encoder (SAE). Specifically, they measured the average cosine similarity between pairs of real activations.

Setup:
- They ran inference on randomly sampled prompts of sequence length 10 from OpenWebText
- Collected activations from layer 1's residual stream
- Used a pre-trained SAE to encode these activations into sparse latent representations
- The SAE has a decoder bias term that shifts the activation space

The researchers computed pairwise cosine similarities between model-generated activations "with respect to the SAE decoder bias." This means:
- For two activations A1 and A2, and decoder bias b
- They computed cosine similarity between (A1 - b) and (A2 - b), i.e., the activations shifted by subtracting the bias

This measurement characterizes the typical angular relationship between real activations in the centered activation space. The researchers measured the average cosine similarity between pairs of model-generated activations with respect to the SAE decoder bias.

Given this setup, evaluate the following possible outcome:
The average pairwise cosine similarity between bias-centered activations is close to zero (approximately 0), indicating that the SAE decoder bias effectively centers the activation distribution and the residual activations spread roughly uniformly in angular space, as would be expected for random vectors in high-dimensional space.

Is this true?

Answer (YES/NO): NO